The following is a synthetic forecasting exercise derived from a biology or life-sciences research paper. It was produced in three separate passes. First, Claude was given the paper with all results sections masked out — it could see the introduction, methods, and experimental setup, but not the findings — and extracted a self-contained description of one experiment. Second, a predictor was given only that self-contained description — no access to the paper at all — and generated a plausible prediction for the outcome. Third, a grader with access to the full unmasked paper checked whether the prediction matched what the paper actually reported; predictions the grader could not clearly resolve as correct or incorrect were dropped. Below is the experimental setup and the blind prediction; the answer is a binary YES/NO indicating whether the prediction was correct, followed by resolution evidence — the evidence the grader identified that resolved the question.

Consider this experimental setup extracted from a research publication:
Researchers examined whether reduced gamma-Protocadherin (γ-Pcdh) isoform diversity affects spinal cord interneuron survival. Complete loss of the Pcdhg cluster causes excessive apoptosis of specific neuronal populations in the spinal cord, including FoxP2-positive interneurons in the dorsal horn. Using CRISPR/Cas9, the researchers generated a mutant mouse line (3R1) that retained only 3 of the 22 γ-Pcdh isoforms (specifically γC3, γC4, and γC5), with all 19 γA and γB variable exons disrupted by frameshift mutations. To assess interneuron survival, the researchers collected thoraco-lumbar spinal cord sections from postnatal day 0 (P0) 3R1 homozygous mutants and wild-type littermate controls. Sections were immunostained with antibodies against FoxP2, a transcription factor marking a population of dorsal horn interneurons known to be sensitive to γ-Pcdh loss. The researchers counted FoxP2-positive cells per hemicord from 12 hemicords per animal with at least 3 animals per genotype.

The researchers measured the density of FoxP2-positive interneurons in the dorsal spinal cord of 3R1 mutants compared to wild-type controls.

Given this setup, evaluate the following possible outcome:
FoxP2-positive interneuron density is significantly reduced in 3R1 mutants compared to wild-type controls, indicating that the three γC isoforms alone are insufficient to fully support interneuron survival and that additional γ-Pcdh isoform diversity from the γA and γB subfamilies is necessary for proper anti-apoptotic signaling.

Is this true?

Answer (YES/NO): NO